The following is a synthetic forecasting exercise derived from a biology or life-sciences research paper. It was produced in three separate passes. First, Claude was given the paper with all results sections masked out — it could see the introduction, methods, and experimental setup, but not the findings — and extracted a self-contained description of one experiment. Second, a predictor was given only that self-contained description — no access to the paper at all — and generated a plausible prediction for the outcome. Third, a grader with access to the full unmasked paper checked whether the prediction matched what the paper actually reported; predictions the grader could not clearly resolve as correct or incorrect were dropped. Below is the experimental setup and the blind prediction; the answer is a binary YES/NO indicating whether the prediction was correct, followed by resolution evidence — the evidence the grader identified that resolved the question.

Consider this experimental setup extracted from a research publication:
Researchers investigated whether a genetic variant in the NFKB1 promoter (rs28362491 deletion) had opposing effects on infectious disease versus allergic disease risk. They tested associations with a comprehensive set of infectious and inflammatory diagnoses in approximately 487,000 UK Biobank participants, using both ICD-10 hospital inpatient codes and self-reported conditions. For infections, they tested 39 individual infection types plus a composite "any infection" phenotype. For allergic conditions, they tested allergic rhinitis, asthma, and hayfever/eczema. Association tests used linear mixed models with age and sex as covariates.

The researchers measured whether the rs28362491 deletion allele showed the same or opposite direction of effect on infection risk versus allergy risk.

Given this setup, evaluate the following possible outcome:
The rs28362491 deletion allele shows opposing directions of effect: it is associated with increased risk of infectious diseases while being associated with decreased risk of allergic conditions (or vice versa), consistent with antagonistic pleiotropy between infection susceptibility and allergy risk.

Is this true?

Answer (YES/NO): YES